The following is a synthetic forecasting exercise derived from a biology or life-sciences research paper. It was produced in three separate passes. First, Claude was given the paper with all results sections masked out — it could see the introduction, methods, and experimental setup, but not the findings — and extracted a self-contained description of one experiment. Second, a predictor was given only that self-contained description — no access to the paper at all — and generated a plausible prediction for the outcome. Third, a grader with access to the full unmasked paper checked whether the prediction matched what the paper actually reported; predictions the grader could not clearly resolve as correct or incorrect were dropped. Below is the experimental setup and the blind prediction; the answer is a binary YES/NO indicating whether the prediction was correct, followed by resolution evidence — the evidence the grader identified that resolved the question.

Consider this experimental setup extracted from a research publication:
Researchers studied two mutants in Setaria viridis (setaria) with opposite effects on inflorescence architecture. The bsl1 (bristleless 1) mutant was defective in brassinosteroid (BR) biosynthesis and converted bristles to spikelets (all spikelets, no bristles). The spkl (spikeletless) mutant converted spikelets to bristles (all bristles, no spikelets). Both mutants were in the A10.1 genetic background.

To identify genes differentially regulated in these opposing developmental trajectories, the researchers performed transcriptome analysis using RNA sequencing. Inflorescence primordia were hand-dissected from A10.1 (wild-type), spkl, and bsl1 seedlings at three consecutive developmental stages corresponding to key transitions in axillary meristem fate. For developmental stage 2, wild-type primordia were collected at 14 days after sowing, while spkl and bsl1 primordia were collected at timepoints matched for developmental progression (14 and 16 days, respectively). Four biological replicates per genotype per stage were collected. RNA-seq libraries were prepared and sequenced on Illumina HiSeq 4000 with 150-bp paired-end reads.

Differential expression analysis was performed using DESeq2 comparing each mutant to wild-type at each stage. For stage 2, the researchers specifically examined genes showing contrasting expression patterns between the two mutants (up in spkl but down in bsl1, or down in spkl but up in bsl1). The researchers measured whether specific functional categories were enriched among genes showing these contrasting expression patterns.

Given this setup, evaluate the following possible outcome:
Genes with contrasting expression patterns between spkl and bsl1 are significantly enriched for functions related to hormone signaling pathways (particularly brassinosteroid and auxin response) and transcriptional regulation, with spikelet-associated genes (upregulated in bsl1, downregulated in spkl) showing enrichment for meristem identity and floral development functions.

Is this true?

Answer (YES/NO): NO